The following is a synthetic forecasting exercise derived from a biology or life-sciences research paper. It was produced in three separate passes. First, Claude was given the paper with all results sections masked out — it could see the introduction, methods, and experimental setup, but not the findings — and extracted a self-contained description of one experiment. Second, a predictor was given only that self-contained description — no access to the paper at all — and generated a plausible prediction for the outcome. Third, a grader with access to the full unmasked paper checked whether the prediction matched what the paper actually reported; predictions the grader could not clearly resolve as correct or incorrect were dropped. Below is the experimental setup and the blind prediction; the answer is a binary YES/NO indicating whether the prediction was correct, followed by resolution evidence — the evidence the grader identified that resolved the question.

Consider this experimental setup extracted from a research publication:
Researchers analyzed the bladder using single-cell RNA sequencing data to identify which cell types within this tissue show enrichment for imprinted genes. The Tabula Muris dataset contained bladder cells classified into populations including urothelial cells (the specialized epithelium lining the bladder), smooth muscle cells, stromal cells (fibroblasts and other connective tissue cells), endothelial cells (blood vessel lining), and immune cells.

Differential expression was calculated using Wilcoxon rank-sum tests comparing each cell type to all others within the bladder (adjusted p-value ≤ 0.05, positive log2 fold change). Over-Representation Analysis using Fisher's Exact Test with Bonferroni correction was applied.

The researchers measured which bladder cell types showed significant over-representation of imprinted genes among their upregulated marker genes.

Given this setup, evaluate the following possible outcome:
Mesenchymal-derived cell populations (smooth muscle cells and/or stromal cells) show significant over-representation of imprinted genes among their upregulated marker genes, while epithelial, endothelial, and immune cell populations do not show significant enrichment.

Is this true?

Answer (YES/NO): YES